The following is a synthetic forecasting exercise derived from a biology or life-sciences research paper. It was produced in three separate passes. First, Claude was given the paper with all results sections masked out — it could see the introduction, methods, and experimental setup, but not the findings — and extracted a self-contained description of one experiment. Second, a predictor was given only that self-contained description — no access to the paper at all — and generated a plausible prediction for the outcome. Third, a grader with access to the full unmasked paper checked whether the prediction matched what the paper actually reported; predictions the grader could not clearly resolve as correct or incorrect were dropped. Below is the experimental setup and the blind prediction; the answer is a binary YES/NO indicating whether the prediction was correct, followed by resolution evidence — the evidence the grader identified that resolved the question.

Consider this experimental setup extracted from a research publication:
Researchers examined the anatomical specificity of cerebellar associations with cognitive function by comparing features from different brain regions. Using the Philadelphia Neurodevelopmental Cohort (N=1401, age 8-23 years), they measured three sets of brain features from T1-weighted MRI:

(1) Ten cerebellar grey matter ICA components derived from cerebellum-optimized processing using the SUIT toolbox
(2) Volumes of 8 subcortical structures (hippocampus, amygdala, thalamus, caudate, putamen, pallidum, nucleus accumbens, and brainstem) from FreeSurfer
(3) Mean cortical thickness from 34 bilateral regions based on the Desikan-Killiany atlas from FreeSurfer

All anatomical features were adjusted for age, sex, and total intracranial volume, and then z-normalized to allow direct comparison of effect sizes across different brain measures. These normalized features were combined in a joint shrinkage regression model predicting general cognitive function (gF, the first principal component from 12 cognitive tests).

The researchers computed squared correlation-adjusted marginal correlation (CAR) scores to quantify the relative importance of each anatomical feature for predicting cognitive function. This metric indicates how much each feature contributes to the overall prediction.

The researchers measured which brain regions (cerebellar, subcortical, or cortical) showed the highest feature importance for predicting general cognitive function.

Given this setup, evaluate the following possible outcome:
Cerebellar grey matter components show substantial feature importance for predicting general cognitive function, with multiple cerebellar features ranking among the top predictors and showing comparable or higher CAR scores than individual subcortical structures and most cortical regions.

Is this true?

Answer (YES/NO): NO